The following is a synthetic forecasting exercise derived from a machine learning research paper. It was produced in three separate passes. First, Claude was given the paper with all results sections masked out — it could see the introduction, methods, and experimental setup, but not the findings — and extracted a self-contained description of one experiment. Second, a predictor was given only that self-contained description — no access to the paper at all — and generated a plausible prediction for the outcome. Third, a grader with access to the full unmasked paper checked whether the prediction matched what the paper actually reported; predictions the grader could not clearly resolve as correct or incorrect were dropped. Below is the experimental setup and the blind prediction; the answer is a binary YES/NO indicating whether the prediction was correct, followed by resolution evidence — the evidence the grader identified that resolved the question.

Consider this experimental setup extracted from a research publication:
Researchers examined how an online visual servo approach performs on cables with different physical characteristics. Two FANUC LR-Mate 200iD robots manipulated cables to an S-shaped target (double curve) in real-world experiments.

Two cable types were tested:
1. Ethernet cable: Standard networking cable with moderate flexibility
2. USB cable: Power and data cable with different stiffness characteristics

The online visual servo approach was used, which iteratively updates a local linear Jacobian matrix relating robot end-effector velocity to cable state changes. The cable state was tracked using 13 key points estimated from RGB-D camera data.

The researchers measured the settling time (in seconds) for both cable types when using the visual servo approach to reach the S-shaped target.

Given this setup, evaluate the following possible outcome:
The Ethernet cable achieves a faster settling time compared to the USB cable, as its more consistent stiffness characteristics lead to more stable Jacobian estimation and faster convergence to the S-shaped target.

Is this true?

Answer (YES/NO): YES